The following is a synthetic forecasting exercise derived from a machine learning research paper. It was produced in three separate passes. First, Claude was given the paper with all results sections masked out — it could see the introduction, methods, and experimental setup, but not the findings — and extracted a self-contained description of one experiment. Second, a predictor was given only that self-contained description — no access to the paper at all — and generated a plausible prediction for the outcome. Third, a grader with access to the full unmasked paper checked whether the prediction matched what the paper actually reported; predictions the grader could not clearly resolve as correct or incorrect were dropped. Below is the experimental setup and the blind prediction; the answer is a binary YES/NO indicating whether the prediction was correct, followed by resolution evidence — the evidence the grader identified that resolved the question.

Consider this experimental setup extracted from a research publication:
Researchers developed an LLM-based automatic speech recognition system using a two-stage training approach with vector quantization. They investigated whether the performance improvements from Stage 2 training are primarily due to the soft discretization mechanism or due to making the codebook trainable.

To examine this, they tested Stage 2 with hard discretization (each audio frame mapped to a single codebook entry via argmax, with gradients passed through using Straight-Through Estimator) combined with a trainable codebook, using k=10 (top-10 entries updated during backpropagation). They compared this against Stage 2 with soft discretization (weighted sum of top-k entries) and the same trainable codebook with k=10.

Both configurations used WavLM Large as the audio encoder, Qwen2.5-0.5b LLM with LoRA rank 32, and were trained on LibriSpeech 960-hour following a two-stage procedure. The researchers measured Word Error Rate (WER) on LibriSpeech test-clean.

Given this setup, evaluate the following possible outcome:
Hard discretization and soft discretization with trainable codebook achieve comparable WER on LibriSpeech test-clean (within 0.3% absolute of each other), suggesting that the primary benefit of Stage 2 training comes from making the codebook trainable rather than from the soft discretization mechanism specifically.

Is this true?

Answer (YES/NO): NO